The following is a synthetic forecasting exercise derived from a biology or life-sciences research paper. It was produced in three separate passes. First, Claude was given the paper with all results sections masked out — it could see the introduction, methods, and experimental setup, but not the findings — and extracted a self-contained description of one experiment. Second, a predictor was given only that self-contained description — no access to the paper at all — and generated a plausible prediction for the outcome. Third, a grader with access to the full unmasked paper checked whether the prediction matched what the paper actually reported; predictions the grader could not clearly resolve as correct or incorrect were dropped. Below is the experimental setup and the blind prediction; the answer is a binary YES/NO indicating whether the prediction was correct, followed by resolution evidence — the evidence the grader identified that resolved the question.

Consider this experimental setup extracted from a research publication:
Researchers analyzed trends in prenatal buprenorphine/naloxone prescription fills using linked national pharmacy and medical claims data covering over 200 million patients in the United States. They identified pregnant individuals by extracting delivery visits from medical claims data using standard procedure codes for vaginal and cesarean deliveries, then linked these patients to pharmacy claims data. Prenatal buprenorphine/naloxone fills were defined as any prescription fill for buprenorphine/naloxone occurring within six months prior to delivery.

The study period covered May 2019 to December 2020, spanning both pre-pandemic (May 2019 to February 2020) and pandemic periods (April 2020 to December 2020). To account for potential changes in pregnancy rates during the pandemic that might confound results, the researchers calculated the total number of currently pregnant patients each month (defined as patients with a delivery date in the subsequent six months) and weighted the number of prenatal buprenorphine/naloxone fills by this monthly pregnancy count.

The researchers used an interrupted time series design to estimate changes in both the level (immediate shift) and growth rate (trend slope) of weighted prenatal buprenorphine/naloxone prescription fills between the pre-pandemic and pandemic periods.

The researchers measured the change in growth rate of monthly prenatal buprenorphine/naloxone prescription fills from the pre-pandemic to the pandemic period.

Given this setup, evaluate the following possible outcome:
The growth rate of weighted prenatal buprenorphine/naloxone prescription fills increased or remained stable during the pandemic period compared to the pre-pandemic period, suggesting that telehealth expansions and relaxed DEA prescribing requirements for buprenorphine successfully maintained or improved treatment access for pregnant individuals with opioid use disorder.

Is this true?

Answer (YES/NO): NO